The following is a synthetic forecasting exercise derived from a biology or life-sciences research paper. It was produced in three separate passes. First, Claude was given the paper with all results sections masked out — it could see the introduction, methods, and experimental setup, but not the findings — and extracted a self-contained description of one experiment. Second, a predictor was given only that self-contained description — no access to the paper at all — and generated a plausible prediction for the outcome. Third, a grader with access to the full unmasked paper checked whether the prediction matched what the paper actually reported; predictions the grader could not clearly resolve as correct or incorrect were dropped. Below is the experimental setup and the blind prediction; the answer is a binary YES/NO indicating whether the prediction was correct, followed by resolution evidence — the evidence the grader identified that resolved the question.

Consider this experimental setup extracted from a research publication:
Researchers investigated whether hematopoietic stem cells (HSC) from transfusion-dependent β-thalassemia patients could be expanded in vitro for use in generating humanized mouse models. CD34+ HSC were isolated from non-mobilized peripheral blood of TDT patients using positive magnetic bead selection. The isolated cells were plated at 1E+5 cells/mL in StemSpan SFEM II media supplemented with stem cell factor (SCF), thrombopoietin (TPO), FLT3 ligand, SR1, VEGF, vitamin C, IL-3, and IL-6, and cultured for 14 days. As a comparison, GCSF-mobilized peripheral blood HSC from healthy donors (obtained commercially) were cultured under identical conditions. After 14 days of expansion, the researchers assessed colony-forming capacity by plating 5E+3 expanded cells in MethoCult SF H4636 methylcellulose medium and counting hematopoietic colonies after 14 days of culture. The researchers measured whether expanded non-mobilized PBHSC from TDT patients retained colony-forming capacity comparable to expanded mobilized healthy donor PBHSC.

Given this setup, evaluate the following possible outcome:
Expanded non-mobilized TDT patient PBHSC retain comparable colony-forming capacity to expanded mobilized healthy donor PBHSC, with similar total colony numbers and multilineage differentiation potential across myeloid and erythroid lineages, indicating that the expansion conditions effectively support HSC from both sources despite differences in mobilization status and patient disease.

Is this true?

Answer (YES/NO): NO